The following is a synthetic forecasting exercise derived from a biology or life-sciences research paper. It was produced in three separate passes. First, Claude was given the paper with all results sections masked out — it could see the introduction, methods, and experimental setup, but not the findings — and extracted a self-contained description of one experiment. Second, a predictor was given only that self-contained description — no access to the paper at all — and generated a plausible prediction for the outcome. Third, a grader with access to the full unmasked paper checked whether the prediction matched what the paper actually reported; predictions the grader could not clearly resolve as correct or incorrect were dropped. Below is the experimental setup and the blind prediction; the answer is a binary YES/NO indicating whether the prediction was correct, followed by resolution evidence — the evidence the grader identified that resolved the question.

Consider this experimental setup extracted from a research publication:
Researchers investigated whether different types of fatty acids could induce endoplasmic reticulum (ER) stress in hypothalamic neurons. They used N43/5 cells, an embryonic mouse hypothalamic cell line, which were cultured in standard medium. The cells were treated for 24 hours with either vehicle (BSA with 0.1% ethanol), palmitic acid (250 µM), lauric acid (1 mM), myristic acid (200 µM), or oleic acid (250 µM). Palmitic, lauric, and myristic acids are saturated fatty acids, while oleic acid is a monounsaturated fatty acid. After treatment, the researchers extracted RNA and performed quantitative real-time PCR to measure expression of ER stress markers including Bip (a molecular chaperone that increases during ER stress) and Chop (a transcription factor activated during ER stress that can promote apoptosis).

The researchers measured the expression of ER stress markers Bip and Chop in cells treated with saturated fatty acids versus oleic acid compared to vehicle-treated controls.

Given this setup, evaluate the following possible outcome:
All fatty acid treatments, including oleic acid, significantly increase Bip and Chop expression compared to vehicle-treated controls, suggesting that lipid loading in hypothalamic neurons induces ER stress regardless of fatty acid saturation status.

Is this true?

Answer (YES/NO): NO